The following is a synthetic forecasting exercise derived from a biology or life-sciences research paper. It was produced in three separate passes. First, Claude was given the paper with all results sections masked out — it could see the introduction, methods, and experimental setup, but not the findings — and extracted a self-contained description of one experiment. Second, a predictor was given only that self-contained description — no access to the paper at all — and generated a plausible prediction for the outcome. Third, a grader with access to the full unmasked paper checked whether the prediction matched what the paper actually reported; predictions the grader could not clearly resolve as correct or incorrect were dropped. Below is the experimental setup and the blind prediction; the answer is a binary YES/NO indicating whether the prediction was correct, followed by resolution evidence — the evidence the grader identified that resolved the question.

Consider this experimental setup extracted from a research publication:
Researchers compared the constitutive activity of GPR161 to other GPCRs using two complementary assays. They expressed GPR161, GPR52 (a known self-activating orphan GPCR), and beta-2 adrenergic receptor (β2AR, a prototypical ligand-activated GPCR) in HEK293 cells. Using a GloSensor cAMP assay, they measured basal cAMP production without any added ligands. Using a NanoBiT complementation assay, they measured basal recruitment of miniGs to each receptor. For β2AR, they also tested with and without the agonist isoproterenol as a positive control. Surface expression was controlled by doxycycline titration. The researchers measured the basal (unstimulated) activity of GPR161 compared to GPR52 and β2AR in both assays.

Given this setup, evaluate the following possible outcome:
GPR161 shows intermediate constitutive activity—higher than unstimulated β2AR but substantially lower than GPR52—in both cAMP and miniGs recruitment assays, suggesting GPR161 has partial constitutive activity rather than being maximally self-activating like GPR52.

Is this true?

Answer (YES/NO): NO